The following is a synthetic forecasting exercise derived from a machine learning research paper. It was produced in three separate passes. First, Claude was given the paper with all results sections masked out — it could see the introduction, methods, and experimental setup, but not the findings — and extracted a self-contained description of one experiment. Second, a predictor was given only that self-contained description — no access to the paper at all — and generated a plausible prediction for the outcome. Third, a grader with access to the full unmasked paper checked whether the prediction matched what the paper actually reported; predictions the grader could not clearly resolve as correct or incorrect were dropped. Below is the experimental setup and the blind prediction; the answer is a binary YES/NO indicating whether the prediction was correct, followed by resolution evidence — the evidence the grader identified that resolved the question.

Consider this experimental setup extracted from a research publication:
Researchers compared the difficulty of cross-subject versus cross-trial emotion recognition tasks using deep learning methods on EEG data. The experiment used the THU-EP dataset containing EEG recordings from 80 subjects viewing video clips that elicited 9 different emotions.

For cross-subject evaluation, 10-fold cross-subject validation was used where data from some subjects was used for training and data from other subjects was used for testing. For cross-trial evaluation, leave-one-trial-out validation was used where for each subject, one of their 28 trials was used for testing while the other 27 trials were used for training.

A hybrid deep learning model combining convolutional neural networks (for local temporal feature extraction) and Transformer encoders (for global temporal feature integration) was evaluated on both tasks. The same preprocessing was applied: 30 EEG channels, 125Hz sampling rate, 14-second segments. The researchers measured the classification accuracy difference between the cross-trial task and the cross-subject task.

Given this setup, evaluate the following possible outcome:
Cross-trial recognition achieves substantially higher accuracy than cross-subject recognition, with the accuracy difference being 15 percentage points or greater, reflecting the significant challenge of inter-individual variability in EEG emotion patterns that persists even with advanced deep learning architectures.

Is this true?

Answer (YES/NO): NO